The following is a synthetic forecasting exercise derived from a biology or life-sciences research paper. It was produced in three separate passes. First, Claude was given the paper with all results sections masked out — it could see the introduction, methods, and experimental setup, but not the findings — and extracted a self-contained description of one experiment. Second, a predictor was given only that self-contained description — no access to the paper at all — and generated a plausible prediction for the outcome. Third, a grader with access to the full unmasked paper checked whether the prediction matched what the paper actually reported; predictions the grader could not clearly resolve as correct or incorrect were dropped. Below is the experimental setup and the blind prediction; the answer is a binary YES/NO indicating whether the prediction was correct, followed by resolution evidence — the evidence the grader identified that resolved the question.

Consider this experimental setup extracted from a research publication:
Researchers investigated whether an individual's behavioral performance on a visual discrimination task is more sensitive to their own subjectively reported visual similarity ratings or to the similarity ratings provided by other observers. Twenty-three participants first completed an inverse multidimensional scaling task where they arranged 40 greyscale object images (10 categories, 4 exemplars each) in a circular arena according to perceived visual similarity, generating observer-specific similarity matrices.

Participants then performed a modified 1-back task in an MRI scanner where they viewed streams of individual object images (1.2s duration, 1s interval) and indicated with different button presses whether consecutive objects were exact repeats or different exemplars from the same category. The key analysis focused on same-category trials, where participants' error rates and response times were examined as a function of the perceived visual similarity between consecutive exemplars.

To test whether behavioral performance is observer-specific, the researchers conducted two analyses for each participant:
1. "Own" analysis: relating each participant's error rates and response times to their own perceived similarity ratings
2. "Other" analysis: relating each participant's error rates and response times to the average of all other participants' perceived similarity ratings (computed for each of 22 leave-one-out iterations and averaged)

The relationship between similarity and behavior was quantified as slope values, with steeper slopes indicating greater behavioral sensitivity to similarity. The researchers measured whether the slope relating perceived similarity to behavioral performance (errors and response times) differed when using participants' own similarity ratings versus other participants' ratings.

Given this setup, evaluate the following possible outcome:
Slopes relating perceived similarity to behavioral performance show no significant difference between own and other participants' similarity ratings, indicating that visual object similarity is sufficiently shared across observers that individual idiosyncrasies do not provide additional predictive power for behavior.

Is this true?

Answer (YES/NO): NO